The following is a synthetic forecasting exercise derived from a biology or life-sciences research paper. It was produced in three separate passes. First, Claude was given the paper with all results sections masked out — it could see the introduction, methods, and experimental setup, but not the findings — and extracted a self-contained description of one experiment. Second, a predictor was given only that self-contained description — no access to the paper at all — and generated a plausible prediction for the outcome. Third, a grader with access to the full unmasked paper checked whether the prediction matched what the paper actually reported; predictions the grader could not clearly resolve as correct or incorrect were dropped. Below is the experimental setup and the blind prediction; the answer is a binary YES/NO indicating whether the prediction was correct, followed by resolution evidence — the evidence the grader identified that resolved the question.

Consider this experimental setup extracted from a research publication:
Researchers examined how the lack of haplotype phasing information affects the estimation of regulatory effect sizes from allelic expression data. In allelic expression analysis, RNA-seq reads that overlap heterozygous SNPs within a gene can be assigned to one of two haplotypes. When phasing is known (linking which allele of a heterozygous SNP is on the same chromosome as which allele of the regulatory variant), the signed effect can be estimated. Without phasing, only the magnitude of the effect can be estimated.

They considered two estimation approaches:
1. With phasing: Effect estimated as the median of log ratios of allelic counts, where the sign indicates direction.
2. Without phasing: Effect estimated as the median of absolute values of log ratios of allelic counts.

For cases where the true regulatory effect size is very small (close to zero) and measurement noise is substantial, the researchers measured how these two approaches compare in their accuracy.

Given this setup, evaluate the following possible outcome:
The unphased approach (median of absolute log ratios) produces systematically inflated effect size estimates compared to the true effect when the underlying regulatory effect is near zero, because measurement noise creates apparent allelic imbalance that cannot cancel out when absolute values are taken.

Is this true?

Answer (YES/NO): YES